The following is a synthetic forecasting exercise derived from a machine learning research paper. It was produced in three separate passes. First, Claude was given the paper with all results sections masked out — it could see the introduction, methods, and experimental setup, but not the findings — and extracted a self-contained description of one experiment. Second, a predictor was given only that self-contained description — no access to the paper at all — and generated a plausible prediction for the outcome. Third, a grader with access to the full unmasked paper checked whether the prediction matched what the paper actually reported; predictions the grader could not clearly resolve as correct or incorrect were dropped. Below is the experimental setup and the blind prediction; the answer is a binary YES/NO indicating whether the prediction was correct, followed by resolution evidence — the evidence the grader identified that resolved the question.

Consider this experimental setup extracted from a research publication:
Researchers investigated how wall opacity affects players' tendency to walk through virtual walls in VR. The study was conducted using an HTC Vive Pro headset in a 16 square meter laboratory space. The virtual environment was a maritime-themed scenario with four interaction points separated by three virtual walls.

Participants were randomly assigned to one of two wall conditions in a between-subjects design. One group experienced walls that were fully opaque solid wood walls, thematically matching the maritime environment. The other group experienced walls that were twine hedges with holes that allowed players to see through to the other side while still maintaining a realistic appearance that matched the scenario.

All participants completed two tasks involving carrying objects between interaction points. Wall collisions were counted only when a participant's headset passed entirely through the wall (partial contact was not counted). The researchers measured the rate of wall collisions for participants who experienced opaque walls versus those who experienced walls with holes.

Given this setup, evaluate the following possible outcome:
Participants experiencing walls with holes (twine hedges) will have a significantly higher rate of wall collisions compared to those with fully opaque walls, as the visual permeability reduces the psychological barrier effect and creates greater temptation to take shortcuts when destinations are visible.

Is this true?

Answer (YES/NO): YES